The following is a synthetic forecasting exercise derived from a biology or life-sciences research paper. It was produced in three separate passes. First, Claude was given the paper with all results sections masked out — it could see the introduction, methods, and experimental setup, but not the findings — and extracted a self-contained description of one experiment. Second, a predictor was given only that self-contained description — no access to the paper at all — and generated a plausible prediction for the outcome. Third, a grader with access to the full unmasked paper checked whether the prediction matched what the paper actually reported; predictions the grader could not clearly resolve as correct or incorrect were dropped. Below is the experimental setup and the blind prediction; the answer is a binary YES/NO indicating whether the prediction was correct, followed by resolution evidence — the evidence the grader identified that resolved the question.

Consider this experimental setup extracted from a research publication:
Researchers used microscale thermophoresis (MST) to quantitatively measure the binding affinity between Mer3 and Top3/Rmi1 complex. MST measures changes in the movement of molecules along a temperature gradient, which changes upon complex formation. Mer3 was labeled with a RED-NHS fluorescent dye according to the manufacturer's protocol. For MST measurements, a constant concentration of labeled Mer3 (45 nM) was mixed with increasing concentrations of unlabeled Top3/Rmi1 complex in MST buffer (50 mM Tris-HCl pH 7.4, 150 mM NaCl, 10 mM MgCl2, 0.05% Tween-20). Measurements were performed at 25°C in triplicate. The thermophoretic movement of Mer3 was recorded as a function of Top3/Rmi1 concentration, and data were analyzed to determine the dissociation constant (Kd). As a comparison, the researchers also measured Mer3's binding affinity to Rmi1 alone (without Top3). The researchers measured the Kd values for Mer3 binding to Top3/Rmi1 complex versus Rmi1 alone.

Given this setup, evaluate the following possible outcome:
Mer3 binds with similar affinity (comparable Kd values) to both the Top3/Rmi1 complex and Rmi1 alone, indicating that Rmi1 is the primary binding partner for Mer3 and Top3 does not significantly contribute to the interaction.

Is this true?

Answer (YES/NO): NO